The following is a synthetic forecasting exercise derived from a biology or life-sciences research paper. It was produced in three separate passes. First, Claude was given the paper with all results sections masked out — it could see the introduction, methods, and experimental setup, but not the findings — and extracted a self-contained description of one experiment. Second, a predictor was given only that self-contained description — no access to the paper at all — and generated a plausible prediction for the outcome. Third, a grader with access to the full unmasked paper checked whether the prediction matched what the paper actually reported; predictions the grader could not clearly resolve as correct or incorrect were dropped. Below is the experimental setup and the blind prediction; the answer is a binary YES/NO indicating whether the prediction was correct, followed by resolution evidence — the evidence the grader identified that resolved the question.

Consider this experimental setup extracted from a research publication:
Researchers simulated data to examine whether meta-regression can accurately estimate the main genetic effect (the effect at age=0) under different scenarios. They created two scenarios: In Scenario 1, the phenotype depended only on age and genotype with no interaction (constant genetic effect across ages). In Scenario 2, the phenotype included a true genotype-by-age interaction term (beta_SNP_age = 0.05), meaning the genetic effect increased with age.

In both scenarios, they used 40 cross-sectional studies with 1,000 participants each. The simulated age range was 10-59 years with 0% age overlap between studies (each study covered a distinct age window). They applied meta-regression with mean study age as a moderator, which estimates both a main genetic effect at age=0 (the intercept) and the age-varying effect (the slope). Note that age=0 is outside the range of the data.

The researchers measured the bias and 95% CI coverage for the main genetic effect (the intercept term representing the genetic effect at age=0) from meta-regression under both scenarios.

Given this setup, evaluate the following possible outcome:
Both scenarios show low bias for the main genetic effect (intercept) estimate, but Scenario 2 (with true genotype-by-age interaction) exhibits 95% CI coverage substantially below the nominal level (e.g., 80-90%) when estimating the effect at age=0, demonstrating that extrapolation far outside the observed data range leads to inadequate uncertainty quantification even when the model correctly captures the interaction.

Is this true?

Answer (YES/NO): NO